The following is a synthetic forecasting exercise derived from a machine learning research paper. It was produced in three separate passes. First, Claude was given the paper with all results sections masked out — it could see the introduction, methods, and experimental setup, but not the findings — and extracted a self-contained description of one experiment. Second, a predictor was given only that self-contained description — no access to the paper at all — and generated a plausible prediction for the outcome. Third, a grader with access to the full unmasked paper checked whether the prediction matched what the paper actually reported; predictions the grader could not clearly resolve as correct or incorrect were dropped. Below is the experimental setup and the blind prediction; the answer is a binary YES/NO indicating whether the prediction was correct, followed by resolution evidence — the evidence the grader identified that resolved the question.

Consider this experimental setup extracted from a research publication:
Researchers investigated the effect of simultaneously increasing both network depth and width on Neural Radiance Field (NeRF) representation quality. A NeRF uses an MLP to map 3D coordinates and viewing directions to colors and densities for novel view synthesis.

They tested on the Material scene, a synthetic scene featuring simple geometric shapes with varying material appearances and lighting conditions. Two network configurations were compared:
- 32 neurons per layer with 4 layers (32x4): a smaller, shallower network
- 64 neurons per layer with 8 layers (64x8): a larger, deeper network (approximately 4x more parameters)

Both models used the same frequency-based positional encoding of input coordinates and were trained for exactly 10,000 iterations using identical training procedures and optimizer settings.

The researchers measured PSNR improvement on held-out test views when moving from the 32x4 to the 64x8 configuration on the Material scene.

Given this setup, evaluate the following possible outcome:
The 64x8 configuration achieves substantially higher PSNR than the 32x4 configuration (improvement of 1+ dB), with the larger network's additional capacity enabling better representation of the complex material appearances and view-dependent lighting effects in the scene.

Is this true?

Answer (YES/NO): NO